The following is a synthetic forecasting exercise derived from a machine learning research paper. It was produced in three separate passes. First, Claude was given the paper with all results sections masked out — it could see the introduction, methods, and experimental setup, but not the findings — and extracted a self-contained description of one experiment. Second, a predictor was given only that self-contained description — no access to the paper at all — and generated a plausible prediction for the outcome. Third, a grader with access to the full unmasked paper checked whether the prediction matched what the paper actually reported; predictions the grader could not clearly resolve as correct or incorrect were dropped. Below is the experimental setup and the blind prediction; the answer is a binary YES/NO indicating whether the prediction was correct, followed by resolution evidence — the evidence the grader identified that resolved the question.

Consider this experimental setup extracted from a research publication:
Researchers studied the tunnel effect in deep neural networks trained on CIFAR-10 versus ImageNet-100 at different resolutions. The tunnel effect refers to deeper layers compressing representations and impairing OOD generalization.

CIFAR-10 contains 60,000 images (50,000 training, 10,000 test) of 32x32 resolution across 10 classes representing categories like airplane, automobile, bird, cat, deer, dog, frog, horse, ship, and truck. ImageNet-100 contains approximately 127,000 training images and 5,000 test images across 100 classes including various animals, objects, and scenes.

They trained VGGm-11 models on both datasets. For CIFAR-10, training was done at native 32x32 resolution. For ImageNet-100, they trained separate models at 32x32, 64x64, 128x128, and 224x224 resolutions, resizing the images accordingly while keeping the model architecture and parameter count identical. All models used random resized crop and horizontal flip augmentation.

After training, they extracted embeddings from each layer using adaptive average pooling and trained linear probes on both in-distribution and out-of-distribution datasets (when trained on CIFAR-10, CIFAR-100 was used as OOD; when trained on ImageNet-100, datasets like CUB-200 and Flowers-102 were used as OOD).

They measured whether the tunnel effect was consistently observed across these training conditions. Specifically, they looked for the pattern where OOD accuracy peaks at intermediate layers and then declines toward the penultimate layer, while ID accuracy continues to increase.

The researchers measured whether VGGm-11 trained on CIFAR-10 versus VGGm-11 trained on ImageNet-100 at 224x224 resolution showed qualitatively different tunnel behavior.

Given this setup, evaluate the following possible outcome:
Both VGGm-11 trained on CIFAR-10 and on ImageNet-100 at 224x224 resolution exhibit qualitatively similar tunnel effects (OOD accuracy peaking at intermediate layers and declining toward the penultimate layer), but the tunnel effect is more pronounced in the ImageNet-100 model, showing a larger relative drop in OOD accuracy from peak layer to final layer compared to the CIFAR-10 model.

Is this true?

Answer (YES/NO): NO